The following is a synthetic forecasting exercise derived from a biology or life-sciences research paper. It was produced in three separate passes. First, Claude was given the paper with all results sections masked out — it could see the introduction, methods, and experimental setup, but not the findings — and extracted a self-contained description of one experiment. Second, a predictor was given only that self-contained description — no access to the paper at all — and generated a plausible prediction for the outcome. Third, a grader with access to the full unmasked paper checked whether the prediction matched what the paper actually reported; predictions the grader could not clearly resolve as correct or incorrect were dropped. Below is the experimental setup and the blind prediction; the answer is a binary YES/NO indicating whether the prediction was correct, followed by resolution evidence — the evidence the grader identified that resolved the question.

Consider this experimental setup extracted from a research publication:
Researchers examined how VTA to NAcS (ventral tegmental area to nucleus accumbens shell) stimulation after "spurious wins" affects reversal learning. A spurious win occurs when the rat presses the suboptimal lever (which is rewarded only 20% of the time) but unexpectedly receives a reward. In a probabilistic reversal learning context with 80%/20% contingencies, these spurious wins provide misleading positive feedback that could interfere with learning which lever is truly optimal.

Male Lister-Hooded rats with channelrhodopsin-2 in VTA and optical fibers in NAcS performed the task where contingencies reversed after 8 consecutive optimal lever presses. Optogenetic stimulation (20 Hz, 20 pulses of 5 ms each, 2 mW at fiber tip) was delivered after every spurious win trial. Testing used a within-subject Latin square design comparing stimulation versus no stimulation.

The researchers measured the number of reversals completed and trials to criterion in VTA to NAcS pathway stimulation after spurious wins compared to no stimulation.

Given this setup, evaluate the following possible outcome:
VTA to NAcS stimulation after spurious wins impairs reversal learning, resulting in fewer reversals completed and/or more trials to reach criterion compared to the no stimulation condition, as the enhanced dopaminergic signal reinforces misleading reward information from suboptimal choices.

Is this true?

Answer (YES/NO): NO